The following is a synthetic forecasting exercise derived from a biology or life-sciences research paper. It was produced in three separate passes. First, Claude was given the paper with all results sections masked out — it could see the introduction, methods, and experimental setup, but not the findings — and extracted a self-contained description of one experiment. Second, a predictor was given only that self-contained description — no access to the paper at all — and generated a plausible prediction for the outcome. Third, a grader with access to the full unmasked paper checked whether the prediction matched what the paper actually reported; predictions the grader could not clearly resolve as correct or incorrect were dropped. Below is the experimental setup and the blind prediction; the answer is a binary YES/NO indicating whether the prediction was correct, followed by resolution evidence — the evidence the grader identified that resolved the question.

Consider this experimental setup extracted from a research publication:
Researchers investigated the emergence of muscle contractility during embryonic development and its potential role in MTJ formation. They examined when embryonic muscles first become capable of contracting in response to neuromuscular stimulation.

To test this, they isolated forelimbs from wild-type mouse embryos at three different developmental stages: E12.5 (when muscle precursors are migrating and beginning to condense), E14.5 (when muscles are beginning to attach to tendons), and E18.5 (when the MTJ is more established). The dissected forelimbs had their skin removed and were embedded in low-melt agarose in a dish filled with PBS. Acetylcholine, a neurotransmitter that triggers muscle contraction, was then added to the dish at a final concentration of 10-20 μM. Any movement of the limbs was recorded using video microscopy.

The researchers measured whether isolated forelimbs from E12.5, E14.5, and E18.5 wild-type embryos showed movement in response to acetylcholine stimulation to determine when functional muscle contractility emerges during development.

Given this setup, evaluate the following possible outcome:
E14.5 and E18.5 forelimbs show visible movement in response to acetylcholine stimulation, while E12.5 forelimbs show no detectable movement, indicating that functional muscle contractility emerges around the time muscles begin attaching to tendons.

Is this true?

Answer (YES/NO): YES